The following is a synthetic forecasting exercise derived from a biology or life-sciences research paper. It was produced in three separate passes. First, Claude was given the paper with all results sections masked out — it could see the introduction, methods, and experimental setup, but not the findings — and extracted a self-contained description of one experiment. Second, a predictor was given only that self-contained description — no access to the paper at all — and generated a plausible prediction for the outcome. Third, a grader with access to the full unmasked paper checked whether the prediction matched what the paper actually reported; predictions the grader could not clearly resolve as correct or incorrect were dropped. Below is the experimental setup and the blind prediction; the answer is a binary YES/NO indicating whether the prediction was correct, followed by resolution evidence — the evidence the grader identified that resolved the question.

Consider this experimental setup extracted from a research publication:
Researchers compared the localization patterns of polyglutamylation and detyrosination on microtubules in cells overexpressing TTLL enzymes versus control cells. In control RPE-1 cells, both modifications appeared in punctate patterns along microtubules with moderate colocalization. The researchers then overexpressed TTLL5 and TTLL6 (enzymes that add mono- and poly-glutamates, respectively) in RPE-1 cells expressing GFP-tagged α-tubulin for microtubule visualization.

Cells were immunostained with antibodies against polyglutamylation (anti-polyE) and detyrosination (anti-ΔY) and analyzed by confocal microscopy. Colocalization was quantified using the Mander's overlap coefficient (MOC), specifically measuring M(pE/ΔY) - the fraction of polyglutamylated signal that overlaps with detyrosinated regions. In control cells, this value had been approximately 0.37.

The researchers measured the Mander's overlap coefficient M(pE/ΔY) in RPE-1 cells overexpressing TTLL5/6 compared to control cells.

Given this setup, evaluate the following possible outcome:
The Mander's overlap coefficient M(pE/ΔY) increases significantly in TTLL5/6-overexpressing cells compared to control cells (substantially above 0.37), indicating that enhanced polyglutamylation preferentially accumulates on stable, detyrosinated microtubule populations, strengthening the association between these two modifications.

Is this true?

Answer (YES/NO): NO